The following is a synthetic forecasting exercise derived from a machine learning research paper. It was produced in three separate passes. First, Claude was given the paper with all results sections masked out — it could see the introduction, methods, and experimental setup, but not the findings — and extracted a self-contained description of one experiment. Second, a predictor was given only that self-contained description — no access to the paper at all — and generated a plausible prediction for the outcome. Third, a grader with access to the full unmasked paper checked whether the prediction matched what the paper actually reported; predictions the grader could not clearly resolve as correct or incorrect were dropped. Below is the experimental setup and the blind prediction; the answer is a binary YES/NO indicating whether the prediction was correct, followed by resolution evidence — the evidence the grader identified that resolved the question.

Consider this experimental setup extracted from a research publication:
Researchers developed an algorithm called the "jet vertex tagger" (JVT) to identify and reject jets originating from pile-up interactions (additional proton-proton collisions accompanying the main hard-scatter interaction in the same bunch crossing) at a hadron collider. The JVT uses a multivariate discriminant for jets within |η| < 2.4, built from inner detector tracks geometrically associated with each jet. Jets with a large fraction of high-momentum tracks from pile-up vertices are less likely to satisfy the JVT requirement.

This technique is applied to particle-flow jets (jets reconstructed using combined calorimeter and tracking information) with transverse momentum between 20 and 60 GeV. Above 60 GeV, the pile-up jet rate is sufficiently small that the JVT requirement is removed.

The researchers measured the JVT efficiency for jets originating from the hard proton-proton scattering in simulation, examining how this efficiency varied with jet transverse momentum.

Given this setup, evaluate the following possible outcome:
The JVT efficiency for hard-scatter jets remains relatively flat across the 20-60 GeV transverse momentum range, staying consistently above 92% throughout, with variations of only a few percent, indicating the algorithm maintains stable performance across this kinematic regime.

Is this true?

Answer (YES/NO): NO